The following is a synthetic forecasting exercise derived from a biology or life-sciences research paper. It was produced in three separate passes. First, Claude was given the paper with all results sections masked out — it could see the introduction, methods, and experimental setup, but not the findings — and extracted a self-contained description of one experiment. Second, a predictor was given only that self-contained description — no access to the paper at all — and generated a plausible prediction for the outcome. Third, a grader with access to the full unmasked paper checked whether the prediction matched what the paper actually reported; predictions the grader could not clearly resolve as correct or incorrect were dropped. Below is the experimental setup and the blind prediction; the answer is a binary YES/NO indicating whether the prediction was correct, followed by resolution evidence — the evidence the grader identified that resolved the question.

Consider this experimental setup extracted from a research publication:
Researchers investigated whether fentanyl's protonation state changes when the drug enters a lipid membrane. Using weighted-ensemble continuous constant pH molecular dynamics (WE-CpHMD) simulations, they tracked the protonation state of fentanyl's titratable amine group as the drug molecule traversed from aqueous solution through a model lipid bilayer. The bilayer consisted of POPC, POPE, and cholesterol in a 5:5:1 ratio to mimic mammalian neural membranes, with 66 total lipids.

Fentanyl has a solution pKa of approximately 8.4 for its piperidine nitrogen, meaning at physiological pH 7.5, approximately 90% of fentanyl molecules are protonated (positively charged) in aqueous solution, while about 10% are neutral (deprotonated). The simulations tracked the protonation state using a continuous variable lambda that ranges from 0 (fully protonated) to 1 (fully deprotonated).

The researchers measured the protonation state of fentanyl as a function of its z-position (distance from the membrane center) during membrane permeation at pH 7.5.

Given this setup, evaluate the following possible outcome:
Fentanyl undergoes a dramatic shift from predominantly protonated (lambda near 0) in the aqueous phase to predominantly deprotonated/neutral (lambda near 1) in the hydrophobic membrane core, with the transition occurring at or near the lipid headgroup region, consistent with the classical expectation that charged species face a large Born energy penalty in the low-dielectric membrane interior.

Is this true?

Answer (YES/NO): NO